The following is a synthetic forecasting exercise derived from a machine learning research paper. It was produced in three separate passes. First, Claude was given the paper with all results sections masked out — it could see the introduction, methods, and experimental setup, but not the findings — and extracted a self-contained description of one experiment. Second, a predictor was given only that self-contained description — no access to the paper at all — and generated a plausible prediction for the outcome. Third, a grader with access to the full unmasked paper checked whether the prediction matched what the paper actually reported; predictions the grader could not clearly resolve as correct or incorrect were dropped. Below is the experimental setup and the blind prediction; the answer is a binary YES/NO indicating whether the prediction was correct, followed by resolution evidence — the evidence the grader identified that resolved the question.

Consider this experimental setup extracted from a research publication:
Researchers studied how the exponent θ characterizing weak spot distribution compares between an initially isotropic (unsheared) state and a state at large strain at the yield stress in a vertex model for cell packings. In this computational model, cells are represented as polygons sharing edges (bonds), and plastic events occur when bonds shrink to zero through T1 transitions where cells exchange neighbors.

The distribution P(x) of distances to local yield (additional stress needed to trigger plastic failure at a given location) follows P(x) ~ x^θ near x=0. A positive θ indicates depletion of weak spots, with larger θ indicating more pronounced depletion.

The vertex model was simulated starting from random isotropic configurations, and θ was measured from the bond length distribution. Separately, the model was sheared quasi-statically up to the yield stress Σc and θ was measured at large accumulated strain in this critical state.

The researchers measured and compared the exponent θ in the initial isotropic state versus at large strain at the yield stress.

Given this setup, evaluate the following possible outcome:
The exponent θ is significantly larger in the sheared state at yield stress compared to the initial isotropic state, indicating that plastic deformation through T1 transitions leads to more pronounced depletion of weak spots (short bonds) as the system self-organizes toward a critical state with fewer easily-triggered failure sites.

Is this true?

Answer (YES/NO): NO